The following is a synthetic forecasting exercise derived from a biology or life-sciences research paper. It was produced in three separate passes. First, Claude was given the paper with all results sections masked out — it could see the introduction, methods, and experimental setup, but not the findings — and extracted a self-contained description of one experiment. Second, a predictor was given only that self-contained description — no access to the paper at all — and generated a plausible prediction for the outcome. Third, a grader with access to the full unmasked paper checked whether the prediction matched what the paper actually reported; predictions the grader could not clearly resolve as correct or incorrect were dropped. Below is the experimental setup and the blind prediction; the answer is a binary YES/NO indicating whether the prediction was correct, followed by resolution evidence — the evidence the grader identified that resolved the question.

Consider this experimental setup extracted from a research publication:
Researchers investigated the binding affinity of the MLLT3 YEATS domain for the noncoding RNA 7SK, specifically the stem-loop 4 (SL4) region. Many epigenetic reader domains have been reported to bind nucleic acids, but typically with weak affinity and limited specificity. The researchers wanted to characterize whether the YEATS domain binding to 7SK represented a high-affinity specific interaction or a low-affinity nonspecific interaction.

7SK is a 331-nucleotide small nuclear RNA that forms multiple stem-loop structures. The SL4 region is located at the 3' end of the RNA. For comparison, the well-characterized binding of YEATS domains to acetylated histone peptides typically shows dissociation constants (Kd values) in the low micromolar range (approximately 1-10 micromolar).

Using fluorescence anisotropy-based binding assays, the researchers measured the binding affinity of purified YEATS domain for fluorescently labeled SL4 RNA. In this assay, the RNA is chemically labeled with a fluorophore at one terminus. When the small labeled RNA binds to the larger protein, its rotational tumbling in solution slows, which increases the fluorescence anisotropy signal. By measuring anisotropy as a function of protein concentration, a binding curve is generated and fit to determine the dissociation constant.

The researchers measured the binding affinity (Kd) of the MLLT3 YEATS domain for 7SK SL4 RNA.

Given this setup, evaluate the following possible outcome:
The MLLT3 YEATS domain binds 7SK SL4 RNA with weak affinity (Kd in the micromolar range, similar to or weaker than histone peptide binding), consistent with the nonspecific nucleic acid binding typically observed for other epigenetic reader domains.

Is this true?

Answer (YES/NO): NO